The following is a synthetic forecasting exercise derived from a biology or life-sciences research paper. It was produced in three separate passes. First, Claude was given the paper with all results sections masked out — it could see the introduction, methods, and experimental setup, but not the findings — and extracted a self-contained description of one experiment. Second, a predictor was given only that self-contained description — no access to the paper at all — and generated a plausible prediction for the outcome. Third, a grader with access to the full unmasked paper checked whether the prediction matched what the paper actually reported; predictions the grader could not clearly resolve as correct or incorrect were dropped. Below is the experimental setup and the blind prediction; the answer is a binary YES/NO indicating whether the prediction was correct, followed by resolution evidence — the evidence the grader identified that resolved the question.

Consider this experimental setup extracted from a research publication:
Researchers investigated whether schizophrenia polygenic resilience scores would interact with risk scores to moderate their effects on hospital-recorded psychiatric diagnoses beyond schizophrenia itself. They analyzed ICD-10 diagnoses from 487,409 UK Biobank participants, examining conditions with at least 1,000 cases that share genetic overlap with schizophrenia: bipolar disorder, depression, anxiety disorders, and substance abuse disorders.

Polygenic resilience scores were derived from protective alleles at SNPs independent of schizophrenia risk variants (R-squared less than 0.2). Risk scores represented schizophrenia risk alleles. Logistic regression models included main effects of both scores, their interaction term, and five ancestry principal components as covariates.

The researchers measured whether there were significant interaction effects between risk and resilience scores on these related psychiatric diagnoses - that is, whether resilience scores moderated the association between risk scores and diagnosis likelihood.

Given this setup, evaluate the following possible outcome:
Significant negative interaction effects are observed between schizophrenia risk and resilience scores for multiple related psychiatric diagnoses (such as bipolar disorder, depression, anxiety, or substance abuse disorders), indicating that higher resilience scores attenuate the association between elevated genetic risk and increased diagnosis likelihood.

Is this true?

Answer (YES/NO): YES